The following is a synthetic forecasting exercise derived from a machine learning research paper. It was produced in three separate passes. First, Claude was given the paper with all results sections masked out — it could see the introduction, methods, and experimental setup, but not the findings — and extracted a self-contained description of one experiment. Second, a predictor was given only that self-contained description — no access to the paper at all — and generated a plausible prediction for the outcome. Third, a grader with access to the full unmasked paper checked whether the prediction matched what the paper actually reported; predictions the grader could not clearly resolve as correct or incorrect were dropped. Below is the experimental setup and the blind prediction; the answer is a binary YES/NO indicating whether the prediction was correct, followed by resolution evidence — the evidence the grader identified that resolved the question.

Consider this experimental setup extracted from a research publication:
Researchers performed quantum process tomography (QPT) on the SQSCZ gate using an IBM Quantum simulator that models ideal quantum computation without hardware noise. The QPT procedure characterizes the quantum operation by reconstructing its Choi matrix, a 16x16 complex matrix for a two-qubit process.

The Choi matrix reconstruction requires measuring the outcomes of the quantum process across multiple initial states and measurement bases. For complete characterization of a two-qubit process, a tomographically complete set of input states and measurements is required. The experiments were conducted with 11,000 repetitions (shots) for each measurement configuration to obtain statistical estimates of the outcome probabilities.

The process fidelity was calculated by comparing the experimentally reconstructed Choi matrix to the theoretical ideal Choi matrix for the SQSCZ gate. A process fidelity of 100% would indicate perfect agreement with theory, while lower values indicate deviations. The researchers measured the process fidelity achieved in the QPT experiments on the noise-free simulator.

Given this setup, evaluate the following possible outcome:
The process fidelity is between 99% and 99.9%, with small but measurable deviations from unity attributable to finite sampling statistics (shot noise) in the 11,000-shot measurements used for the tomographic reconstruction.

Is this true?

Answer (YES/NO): NO